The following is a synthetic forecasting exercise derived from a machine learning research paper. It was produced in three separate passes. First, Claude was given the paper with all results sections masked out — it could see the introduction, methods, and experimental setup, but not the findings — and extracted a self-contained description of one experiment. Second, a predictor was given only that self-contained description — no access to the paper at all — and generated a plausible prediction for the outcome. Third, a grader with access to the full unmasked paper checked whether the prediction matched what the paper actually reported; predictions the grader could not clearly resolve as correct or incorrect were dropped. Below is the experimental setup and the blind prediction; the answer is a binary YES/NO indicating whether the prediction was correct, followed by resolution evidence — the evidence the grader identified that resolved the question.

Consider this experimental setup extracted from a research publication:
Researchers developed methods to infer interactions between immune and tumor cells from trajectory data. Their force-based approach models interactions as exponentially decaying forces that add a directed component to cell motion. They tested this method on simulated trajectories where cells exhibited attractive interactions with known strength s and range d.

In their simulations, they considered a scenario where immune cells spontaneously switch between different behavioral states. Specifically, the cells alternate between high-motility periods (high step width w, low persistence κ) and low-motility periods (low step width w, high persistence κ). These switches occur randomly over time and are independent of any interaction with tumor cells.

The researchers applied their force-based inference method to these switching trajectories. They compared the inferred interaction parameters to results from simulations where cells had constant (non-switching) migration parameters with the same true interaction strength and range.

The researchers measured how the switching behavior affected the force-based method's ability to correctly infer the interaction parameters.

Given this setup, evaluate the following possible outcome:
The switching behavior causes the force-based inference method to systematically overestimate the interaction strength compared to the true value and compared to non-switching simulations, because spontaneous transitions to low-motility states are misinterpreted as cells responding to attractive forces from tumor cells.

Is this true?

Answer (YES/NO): YES